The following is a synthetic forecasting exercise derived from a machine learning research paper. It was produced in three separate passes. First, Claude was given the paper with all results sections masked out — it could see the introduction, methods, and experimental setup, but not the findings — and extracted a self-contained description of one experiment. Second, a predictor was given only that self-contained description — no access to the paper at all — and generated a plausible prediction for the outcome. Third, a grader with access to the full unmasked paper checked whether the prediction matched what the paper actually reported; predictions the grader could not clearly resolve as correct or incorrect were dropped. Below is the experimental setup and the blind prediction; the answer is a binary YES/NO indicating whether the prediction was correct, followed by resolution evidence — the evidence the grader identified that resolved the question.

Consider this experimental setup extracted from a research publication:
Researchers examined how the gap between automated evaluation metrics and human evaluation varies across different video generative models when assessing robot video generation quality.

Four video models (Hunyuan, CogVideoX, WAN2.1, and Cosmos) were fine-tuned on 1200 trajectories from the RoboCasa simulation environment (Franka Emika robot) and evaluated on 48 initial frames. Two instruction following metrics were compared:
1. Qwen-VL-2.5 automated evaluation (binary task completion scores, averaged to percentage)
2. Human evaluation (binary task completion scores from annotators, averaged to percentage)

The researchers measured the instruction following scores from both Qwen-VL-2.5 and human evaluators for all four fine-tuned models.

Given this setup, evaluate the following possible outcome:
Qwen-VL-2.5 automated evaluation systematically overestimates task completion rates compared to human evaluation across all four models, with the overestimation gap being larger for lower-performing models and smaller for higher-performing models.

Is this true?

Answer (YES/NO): NO